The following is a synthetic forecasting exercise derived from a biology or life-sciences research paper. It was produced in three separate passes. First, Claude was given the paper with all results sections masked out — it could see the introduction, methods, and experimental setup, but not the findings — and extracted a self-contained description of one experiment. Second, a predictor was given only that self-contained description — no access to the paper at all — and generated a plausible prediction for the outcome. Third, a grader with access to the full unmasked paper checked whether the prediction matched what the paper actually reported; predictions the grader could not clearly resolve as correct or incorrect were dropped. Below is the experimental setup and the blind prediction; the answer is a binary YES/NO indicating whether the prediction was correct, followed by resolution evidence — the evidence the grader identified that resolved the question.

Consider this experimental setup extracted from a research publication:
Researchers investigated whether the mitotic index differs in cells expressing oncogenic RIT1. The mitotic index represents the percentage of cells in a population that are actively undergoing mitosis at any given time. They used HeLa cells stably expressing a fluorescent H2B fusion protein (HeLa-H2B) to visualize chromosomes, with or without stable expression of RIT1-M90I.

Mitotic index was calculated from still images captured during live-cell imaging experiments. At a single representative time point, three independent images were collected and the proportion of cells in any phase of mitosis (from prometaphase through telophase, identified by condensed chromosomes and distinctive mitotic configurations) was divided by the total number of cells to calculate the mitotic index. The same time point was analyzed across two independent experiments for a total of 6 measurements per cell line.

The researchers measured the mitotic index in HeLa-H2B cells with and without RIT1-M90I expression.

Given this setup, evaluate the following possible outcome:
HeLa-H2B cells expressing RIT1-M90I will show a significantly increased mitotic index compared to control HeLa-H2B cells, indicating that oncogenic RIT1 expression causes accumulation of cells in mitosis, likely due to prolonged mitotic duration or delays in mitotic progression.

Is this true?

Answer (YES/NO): NO